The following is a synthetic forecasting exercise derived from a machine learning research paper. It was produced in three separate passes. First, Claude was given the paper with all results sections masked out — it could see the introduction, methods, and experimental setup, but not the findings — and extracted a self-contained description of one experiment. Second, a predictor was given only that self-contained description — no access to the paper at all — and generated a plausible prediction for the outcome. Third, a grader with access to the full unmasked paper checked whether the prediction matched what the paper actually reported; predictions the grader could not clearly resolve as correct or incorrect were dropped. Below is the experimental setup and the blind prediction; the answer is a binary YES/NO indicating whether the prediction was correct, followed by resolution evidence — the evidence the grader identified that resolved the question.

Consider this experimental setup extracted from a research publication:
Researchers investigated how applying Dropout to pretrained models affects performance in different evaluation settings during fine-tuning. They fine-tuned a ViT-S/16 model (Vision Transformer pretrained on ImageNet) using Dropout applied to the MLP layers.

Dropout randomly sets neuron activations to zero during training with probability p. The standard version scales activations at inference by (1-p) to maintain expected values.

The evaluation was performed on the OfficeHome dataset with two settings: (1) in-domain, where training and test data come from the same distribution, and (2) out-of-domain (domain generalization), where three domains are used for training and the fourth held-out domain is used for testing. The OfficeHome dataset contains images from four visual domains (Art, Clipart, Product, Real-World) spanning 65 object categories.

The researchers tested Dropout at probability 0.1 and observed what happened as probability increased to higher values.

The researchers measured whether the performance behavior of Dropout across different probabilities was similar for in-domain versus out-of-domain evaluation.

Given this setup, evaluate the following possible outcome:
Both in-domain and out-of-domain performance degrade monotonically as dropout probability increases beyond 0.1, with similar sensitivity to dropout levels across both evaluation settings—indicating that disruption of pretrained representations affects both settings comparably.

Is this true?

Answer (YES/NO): YES